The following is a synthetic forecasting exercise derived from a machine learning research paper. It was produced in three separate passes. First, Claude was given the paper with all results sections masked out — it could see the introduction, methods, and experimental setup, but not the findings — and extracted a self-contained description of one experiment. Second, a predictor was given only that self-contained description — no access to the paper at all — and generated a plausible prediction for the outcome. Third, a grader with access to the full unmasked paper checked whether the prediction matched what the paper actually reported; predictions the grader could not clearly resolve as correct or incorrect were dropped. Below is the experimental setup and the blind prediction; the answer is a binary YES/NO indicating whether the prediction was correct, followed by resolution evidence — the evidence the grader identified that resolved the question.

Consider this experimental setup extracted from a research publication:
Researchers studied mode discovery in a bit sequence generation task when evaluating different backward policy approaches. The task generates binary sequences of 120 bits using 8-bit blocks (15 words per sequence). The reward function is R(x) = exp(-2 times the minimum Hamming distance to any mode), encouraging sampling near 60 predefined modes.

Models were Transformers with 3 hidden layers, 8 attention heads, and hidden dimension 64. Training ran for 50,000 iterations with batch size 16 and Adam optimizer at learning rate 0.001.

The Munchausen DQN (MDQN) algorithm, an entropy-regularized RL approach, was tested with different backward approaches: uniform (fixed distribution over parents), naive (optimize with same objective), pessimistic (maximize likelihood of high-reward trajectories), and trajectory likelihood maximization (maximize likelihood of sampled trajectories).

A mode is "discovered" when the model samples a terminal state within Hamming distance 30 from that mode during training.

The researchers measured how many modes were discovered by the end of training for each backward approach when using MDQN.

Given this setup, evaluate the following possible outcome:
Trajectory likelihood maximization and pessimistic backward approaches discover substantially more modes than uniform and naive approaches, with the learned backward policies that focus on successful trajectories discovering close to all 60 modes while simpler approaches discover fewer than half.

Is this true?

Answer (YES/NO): NO